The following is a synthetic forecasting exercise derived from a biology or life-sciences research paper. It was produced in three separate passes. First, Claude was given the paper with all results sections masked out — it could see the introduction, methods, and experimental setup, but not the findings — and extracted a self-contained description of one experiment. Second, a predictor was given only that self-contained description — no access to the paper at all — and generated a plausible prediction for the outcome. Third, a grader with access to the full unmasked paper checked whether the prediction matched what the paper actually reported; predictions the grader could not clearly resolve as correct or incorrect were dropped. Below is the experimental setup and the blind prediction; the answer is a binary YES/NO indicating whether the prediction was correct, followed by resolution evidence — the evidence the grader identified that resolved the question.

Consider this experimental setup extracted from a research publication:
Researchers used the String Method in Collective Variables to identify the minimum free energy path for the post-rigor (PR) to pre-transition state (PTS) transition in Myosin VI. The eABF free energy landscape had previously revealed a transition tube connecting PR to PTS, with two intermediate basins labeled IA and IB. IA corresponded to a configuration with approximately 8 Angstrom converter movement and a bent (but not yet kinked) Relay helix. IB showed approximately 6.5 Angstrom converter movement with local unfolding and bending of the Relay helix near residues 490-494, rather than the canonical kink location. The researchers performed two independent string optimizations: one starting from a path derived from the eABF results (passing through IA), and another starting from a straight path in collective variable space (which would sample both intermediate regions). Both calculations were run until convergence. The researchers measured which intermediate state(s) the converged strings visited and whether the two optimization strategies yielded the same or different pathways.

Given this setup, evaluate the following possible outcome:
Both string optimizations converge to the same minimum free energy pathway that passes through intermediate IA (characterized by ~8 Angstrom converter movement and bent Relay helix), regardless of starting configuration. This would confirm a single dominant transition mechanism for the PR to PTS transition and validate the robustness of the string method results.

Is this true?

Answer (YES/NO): NO